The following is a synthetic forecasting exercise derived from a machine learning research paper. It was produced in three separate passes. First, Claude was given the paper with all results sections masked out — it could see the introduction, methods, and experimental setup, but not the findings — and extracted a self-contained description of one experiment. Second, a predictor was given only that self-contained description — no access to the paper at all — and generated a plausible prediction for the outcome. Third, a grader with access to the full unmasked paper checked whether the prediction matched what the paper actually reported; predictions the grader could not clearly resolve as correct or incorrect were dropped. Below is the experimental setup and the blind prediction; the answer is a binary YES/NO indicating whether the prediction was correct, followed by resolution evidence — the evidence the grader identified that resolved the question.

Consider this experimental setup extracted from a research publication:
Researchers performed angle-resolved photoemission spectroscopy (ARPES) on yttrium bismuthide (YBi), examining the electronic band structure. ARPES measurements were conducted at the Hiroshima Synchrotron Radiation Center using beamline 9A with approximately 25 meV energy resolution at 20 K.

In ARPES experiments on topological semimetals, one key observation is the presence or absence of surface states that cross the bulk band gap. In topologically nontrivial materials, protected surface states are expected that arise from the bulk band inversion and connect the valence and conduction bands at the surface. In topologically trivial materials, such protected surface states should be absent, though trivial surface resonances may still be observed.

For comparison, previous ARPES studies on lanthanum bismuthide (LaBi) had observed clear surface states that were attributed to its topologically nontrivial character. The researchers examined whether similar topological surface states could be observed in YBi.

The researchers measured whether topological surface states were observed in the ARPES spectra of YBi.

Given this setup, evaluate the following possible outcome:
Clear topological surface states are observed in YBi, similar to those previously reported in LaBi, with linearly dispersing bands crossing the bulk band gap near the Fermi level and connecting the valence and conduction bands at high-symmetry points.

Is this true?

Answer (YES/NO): NO